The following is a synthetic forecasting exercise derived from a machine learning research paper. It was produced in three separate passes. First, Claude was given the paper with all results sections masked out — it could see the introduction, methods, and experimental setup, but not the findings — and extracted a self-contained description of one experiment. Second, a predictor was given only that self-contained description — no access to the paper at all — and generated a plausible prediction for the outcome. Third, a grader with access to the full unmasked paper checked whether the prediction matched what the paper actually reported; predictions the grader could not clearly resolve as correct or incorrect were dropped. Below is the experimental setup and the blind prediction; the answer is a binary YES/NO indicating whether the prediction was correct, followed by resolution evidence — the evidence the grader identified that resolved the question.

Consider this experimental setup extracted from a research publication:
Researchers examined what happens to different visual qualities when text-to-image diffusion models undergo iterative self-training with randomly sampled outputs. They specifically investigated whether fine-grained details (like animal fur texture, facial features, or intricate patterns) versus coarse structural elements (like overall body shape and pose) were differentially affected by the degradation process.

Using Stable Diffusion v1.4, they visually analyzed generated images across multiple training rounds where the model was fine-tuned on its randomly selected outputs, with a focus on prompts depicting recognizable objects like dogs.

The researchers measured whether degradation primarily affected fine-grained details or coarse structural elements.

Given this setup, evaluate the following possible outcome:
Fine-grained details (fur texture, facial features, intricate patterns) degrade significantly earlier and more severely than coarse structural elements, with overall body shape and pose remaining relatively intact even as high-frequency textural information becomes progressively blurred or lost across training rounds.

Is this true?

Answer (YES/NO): YES